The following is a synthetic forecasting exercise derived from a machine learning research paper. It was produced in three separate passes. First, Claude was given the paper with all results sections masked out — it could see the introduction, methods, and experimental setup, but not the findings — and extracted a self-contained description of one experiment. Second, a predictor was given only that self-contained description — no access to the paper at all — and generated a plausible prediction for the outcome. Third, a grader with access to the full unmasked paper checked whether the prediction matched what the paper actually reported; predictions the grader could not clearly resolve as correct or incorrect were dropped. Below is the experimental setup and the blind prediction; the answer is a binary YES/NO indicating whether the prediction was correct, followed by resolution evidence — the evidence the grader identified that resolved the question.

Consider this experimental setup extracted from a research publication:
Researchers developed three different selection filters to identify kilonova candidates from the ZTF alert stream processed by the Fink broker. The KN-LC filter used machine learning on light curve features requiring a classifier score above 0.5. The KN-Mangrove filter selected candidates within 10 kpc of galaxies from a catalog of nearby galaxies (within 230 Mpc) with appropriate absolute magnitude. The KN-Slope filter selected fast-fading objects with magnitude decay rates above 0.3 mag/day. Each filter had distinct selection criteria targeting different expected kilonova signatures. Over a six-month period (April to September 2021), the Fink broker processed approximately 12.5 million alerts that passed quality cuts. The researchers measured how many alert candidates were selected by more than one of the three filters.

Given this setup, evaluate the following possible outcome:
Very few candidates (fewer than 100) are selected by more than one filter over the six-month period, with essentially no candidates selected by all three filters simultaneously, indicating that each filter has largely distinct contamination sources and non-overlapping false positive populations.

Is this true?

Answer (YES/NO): YES